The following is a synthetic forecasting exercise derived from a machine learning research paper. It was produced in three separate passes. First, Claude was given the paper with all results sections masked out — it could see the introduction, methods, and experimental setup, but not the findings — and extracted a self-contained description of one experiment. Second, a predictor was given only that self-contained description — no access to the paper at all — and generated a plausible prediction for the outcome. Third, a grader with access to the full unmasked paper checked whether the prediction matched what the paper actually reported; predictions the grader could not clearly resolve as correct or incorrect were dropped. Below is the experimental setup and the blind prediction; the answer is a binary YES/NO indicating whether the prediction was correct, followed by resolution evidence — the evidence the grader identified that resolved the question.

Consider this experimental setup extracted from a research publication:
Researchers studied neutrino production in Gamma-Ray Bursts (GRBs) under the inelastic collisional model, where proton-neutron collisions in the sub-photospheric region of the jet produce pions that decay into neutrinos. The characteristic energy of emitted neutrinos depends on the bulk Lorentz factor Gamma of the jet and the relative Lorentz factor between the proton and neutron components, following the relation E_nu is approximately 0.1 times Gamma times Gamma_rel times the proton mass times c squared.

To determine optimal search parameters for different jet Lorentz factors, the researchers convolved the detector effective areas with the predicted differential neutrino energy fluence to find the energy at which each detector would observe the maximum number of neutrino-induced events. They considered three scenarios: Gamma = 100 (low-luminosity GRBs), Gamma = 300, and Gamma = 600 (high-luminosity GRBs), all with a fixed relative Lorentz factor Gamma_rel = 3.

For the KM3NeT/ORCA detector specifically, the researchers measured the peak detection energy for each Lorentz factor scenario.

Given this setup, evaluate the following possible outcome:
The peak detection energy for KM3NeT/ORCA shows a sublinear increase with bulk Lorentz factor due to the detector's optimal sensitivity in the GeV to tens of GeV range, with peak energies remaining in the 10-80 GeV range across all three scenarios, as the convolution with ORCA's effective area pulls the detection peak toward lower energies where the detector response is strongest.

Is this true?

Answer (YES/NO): NO